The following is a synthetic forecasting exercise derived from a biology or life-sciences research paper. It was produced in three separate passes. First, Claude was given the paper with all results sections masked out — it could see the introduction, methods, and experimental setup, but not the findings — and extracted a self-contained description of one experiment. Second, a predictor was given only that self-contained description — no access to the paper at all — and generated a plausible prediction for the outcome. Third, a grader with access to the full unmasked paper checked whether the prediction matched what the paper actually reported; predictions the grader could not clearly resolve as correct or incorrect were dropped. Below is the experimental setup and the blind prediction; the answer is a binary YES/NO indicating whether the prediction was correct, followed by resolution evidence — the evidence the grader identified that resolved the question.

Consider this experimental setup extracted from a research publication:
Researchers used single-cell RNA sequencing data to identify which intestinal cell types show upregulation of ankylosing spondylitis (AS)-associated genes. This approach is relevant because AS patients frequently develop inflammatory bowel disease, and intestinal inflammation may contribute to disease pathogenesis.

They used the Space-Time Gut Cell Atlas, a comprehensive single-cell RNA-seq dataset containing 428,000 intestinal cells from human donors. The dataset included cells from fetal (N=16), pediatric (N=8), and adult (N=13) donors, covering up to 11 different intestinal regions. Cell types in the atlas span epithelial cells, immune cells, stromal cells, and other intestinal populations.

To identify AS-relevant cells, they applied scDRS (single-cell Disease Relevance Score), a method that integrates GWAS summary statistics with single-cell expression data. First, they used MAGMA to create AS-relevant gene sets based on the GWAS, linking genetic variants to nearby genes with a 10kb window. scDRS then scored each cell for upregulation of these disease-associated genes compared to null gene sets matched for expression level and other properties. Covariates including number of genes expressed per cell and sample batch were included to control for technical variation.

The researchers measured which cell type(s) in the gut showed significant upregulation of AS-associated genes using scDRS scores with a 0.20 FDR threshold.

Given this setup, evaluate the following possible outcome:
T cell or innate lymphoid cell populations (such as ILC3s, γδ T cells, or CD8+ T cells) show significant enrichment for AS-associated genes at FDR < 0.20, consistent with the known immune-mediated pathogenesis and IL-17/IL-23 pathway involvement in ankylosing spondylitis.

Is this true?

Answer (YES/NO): NO